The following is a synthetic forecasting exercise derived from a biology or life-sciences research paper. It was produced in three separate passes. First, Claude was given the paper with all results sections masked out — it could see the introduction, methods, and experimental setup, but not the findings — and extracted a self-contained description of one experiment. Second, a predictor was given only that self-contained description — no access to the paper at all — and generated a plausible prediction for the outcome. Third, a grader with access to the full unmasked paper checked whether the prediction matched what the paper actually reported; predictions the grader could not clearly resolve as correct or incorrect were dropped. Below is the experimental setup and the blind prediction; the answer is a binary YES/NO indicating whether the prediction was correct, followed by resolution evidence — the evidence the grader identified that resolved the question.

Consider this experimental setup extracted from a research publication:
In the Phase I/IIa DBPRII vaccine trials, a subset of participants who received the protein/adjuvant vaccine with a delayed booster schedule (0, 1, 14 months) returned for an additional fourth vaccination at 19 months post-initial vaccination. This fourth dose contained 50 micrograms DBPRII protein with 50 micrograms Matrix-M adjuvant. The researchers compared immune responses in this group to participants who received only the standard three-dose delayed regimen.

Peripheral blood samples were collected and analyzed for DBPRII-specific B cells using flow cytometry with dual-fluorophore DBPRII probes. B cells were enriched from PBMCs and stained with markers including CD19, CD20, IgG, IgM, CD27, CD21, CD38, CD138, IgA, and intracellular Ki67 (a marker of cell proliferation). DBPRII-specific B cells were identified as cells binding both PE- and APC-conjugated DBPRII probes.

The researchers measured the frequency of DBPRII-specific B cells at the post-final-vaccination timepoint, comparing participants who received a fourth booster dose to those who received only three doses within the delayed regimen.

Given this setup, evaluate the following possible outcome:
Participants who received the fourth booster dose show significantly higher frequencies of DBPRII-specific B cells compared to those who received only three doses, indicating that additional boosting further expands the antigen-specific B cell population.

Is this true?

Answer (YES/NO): NO